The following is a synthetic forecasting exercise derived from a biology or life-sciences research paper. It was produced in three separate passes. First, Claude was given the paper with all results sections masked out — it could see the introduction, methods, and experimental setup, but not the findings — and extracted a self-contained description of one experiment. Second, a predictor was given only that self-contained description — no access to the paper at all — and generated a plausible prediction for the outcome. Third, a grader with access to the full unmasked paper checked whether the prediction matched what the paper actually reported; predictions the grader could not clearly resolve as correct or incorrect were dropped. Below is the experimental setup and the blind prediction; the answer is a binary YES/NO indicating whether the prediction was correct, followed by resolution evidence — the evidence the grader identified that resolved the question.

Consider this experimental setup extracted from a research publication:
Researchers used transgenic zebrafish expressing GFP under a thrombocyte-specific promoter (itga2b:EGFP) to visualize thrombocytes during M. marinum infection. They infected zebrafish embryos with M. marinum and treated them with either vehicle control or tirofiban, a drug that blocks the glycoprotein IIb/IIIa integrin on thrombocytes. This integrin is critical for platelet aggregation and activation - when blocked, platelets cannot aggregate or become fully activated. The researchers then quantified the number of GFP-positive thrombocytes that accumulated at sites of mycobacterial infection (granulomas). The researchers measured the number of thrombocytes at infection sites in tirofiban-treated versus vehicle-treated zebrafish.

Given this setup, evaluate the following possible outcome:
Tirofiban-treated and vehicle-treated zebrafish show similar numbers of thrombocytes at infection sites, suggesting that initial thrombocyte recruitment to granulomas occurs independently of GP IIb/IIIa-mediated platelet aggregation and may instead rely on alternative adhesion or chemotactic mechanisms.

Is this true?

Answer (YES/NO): NO